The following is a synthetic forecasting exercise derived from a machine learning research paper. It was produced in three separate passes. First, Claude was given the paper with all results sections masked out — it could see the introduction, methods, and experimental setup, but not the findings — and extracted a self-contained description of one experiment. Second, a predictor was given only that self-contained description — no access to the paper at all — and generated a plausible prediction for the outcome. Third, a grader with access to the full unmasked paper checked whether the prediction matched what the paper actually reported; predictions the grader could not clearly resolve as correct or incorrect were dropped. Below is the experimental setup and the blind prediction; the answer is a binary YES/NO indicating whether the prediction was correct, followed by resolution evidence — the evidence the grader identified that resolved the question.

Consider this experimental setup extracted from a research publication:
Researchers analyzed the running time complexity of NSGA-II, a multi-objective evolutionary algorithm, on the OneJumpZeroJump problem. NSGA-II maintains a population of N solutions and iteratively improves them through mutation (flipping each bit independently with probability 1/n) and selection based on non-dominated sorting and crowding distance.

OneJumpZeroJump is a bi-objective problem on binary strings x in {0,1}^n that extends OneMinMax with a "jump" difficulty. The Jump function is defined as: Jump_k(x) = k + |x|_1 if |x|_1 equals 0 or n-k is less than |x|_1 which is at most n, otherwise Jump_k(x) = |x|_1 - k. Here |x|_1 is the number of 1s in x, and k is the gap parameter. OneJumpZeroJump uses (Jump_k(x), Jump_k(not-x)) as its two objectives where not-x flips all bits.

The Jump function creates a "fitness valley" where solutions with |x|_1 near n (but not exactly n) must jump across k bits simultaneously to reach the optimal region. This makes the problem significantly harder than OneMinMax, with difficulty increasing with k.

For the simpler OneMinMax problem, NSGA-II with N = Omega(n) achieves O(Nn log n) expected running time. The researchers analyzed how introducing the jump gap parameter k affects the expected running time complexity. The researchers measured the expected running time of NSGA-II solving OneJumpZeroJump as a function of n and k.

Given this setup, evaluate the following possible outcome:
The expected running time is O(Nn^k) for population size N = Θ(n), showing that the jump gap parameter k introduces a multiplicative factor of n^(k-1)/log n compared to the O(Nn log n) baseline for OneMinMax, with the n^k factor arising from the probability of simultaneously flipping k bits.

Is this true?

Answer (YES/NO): YES